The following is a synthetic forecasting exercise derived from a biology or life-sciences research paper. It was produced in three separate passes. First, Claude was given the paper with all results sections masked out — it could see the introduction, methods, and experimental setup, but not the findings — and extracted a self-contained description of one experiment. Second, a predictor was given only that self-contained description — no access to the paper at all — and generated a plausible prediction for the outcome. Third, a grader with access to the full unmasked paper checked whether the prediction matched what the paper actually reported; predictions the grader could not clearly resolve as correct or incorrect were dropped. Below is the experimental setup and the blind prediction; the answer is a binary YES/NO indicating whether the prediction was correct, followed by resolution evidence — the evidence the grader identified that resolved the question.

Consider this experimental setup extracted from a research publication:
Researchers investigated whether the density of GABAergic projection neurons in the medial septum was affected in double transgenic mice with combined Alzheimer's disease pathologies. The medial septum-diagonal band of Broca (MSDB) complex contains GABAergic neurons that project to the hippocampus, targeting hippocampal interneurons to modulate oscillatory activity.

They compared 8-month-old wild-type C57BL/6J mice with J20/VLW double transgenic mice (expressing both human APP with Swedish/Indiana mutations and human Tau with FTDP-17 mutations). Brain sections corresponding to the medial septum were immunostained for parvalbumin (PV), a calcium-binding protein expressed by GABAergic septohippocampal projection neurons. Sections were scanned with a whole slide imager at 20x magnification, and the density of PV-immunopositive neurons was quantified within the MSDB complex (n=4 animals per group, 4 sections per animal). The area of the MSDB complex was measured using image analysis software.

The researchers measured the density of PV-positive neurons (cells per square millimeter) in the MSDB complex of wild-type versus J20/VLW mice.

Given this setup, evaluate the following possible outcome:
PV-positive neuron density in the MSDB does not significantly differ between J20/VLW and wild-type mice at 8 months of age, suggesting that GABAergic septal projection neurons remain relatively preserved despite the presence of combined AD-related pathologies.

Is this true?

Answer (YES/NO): YES